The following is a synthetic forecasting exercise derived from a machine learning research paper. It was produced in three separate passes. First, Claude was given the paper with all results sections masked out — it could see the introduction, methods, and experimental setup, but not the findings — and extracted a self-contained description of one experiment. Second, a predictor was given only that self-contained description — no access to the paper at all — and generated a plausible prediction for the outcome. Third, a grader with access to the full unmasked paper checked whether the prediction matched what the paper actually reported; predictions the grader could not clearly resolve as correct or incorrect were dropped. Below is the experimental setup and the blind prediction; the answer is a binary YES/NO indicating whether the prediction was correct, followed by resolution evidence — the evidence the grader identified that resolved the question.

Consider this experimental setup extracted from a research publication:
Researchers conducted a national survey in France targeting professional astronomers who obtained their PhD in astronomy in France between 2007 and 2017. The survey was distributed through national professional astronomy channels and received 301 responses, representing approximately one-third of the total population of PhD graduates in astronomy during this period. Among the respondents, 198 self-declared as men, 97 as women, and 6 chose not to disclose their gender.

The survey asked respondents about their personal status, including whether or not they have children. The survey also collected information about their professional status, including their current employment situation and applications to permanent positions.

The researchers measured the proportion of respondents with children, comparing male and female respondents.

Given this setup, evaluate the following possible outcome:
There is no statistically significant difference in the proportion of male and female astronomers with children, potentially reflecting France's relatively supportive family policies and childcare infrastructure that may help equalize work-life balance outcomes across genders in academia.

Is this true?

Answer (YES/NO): NO